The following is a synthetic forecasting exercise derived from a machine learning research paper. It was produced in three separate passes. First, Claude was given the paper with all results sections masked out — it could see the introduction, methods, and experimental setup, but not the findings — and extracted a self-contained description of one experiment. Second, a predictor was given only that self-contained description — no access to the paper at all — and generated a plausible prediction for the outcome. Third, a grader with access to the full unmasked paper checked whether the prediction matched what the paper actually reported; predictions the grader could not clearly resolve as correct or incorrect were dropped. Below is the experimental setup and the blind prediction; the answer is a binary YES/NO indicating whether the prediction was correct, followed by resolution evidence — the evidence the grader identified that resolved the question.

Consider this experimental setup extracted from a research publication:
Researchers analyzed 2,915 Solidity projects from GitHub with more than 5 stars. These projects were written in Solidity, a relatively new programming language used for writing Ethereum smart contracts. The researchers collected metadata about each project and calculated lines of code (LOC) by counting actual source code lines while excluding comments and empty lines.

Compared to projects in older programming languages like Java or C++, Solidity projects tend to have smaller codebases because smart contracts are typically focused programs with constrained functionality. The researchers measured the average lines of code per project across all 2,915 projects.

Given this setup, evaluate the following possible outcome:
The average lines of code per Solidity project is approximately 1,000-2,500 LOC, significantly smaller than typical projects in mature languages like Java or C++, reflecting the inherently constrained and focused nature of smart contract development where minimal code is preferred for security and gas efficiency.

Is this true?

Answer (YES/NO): YES